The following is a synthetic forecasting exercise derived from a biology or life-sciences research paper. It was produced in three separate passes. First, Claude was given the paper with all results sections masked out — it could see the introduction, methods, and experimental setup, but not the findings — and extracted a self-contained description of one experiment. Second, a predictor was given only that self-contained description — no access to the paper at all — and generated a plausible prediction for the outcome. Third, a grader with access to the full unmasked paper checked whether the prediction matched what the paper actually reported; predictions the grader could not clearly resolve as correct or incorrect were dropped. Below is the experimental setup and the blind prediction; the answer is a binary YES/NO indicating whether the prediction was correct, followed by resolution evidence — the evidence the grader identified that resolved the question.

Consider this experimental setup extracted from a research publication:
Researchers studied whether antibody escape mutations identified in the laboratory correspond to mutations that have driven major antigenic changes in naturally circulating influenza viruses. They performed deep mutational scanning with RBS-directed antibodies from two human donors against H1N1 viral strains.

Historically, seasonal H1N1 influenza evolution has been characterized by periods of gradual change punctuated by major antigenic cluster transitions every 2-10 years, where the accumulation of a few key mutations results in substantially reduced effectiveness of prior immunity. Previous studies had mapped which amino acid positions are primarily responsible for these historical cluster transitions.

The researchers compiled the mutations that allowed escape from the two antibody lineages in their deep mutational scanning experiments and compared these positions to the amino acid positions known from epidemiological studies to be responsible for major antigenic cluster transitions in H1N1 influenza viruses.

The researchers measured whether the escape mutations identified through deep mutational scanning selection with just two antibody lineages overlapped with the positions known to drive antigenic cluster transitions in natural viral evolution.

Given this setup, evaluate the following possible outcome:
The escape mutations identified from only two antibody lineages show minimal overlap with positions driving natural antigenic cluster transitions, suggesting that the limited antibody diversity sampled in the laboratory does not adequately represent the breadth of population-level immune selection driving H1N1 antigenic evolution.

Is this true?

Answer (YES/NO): NO